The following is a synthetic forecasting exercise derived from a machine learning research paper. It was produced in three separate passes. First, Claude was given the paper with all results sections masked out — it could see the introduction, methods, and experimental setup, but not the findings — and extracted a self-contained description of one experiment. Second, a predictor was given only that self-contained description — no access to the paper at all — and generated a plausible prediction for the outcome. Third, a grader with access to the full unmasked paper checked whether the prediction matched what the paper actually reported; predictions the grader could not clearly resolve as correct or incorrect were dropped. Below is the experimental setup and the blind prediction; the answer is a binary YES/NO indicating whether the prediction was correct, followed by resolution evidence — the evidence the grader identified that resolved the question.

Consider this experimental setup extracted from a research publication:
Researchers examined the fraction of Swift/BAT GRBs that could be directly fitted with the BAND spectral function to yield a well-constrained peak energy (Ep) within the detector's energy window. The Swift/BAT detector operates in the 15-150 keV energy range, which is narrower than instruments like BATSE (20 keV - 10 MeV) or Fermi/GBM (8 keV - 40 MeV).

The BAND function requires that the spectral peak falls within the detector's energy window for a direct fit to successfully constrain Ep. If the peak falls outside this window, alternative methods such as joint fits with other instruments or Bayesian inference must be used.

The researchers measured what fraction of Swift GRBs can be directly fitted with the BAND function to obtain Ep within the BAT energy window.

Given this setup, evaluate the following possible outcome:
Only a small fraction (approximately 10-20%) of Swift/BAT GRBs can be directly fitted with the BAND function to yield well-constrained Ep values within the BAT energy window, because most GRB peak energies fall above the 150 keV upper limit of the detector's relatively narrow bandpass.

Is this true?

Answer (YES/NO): NO